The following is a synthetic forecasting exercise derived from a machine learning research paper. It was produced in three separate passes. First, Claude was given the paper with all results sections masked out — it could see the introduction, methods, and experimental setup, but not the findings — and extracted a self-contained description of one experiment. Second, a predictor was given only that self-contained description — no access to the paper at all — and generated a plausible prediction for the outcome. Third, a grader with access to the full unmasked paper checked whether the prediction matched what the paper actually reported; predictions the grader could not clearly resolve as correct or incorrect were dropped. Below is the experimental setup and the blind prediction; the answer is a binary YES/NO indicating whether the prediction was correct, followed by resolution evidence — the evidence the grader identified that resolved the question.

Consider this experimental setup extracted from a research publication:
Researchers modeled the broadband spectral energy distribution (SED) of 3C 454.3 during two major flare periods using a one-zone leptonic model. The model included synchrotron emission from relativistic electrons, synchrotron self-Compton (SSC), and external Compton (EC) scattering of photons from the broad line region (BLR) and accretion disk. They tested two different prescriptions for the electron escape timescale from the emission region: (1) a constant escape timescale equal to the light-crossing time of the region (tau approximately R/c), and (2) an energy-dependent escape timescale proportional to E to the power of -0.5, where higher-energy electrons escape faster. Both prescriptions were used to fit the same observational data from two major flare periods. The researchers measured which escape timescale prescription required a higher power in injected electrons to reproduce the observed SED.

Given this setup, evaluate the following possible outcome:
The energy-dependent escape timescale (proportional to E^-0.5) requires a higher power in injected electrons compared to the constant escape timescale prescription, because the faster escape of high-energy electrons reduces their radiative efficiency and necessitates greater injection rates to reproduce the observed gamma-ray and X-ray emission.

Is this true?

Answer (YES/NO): YES